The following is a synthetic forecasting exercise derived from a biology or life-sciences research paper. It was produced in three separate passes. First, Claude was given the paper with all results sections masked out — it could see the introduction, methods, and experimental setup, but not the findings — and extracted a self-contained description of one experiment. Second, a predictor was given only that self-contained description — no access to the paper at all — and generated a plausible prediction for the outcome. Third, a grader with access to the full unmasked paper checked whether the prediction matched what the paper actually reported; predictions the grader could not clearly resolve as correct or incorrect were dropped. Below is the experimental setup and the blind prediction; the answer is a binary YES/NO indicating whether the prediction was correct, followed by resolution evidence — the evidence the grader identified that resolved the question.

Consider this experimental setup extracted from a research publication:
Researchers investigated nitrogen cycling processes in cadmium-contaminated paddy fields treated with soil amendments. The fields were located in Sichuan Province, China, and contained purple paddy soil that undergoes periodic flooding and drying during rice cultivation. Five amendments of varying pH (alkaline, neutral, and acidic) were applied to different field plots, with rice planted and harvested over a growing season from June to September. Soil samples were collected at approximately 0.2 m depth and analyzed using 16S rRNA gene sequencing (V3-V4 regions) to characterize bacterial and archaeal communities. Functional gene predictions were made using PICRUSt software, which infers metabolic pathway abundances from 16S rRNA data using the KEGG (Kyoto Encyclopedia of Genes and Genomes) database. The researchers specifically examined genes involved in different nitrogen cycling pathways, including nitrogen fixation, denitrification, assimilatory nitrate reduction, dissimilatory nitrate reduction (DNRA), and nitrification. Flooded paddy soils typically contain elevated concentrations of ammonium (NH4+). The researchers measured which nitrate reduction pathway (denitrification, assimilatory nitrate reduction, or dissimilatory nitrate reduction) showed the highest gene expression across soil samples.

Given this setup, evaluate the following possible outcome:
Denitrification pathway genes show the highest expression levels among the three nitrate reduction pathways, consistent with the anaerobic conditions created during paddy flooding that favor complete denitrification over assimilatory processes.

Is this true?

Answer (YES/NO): NO